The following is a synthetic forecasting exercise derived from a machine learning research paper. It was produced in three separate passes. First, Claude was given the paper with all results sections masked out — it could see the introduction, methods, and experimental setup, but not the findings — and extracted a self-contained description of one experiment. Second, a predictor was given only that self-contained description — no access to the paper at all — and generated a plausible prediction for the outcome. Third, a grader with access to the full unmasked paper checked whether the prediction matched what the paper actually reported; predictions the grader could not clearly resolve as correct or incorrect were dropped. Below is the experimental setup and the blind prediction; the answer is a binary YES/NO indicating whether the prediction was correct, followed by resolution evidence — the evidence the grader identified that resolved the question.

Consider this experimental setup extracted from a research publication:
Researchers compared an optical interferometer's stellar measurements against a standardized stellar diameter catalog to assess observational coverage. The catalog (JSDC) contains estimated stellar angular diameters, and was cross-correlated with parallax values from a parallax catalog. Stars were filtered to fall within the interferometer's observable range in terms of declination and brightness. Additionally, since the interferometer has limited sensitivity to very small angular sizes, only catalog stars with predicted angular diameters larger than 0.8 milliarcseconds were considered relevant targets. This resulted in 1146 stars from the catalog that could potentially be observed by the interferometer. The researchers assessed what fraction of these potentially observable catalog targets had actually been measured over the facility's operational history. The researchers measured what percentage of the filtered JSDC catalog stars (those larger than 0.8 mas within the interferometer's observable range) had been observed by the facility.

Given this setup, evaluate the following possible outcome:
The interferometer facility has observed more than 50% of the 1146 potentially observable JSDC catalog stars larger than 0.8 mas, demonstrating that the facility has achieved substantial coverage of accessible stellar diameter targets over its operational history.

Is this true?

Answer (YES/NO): NO